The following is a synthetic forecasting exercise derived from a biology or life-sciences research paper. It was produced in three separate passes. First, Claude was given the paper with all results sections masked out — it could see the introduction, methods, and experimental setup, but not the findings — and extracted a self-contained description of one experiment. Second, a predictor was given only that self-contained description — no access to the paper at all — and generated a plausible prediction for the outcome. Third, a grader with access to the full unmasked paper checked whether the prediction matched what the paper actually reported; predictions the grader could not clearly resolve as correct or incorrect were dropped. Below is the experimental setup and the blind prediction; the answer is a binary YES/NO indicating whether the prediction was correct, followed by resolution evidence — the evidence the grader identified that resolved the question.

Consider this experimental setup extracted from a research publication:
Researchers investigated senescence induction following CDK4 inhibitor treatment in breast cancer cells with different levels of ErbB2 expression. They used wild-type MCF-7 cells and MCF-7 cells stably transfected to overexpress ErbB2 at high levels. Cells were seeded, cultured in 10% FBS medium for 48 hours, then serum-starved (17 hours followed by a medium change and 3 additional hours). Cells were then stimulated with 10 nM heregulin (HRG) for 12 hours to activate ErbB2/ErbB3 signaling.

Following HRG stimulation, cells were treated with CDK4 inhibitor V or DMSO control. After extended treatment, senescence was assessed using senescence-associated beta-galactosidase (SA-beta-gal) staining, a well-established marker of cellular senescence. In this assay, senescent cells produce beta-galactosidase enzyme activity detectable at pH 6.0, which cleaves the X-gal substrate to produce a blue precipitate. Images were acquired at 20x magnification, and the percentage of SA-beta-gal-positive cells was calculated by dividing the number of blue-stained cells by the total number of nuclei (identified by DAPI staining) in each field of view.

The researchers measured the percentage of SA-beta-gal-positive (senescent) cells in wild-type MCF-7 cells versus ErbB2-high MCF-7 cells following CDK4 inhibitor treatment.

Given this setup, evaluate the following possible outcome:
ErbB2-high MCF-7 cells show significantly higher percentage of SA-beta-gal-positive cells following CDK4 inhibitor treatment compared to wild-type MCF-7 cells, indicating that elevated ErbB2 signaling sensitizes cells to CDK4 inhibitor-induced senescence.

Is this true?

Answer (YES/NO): NO